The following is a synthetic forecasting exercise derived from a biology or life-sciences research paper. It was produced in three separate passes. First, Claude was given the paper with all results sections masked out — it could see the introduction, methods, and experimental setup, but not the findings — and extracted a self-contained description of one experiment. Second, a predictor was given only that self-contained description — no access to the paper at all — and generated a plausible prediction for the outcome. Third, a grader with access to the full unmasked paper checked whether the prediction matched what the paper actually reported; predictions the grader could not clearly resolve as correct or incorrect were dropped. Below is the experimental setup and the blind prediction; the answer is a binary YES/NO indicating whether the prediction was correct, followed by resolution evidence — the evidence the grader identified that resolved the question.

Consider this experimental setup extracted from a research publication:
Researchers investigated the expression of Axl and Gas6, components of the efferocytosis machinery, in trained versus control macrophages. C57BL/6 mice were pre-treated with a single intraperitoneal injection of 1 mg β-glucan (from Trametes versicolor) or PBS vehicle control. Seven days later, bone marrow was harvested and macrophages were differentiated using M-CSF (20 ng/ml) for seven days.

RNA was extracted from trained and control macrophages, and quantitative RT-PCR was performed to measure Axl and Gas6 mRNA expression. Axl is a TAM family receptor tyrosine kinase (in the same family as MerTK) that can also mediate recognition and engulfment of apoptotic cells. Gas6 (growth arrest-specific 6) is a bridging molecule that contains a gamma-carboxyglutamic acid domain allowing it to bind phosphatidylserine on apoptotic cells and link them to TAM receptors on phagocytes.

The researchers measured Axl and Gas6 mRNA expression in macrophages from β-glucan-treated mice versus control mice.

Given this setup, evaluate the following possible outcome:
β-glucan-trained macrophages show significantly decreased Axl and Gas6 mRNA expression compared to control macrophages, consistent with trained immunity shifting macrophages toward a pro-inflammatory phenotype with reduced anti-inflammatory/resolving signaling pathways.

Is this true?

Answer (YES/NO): NO